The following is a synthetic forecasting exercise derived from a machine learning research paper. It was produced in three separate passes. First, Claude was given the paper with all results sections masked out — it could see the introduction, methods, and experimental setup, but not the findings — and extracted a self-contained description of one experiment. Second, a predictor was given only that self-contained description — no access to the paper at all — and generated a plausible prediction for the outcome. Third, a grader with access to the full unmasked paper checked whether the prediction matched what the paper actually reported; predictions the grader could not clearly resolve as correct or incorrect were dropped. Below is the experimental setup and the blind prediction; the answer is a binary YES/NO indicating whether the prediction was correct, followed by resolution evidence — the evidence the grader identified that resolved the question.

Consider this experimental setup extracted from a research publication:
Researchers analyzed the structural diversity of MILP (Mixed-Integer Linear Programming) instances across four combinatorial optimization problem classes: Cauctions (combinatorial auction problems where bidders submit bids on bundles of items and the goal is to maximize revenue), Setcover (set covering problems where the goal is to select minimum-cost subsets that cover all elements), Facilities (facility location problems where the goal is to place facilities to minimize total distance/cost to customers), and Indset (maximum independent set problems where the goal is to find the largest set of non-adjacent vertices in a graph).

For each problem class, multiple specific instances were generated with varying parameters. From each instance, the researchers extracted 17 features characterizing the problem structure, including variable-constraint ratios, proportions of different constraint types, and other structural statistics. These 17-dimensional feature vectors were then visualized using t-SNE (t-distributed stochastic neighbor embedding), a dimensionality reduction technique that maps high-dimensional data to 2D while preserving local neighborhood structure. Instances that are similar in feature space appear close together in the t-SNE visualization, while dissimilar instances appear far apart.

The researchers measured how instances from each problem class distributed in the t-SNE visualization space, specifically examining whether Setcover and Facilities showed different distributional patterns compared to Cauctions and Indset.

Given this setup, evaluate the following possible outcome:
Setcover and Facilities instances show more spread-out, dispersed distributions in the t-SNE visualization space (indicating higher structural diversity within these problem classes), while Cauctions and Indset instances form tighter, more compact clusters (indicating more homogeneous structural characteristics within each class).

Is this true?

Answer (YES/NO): NO